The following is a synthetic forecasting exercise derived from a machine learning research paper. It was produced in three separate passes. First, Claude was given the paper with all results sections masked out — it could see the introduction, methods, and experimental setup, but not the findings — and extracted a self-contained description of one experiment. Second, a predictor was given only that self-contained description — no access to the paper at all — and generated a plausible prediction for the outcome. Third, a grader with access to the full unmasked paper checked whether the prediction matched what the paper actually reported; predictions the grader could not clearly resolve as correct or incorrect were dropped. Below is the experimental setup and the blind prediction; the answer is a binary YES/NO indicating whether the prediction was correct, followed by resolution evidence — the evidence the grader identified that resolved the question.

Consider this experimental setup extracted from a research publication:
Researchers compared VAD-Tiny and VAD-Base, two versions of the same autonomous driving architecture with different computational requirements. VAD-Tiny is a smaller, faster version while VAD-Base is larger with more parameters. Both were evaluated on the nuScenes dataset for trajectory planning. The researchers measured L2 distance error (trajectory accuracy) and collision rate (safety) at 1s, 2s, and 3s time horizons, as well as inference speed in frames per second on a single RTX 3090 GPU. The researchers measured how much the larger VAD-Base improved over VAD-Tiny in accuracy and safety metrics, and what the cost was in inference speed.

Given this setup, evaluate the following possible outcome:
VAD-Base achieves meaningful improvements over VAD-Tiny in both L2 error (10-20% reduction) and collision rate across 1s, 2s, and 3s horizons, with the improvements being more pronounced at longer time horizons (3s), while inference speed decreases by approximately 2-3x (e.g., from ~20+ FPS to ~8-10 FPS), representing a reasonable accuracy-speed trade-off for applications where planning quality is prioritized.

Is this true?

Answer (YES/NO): NO